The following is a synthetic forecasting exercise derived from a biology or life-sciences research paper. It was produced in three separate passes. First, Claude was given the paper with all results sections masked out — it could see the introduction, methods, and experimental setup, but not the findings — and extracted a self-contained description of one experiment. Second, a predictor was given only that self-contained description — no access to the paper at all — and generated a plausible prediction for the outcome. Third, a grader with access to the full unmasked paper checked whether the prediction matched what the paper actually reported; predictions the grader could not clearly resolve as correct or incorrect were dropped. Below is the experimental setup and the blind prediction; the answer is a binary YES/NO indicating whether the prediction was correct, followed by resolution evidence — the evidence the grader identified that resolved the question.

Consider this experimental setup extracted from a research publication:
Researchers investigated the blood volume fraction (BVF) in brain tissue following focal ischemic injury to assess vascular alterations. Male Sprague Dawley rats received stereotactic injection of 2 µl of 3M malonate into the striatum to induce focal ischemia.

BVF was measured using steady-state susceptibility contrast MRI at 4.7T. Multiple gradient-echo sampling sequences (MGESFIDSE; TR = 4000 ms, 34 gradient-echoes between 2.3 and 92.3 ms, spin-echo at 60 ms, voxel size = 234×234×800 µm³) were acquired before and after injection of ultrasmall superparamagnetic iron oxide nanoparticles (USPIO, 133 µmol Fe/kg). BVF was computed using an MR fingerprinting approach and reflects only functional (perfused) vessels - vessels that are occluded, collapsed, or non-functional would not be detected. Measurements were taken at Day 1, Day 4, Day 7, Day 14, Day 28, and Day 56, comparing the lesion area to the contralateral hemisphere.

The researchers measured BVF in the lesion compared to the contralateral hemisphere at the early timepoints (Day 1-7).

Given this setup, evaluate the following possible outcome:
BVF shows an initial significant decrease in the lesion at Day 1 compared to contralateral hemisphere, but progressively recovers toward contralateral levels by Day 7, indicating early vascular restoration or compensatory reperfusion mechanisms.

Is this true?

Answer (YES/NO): NO